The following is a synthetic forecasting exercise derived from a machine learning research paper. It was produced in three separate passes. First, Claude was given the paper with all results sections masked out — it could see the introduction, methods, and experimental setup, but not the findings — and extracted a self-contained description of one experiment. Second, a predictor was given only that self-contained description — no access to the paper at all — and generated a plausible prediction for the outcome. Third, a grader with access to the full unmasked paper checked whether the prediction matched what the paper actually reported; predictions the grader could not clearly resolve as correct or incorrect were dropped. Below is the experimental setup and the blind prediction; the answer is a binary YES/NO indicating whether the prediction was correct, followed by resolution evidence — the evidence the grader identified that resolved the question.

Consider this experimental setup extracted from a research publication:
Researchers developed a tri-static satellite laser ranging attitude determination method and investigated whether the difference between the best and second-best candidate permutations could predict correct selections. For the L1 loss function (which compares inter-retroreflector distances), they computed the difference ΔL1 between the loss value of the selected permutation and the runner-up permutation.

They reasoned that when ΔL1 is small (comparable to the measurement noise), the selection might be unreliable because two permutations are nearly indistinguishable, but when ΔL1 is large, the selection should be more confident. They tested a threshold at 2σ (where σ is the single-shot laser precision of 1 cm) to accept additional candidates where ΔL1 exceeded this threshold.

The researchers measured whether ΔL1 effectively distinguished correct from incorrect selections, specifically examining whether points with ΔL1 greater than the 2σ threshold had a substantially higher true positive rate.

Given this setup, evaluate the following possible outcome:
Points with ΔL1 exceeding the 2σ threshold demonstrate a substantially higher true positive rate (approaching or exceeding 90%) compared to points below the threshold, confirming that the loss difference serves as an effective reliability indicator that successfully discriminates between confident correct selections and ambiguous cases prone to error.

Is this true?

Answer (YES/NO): YES